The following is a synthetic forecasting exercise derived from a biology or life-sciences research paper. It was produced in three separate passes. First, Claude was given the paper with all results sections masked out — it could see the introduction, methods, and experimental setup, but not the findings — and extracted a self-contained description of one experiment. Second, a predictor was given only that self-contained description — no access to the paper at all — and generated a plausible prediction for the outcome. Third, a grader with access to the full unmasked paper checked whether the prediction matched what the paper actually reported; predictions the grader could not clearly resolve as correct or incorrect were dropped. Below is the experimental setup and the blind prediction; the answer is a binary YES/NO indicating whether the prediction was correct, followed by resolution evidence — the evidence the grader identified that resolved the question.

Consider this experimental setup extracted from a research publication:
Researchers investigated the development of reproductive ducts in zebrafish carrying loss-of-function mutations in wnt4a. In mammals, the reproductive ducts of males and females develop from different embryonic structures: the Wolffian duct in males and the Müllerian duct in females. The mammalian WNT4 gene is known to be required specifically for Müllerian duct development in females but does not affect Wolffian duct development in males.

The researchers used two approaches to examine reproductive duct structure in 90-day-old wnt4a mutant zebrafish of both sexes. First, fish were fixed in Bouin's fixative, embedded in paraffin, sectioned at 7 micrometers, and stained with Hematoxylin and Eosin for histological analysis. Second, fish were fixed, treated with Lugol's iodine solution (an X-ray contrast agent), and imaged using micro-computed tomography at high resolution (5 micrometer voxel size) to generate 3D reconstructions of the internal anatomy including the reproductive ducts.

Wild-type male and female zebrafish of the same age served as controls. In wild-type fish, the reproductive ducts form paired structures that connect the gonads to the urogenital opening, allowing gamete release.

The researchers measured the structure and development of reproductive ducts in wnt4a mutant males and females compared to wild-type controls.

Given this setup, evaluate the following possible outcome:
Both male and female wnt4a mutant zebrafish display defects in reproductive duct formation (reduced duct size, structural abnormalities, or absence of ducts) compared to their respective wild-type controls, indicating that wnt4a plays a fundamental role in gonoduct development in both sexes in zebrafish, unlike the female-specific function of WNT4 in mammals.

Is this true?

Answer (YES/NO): YES